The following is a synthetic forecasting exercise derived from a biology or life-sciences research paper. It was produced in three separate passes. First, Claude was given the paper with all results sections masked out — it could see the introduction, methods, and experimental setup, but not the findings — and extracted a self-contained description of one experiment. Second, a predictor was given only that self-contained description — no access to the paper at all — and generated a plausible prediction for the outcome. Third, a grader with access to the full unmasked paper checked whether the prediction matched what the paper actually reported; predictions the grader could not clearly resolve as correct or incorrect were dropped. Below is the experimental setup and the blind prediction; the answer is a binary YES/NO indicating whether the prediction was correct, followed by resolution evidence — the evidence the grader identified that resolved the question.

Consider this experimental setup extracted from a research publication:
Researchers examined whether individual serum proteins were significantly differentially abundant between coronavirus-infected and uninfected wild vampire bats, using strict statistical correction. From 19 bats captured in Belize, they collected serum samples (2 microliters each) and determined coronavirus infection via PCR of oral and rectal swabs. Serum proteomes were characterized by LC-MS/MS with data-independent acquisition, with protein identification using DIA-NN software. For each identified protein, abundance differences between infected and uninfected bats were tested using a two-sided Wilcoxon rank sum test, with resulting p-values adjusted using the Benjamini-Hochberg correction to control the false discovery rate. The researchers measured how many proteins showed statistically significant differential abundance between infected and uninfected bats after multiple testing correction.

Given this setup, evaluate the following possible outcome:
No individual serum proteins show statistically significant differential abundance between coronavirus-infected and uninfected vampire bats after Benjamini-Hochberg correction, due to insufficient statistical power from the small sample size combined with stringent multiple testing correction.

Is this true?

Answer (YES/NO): YES